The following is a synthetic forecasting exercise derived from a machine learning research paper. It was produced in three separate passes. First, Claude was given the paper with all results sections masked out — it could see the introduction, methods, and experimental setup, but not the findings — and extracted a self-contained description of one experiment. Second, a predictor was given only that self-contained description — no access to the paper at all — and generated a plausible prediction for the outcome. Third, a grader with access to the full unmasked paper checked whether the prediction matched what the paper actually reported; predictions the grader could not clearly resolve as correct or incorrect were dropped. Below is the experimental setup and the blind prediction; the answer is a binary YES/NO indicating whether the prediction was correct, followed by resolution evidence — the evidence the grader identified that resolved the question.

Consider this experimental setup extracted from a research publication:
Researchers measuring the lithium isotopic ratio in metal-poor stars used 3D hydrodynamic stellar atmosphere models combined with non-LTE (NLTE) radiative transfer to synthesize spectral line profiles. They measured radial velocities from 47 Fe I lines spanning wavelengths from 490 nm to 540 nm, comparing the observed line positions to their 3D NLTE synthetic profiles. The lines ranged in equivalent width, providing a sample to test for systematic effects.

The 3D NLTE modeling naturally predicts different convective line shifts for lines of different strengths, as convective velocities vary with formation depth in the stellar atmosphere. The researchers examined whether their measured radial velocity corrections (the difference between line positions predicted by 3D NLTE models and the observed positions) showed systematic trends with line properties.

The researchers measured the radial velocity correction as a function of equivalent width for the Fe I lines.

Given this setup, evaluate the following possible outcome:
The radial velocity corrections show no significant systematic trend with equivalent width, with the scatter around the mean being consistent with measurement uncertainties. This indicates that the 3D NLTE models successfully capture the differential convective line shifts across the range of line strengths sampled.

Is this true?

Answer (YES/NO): NO